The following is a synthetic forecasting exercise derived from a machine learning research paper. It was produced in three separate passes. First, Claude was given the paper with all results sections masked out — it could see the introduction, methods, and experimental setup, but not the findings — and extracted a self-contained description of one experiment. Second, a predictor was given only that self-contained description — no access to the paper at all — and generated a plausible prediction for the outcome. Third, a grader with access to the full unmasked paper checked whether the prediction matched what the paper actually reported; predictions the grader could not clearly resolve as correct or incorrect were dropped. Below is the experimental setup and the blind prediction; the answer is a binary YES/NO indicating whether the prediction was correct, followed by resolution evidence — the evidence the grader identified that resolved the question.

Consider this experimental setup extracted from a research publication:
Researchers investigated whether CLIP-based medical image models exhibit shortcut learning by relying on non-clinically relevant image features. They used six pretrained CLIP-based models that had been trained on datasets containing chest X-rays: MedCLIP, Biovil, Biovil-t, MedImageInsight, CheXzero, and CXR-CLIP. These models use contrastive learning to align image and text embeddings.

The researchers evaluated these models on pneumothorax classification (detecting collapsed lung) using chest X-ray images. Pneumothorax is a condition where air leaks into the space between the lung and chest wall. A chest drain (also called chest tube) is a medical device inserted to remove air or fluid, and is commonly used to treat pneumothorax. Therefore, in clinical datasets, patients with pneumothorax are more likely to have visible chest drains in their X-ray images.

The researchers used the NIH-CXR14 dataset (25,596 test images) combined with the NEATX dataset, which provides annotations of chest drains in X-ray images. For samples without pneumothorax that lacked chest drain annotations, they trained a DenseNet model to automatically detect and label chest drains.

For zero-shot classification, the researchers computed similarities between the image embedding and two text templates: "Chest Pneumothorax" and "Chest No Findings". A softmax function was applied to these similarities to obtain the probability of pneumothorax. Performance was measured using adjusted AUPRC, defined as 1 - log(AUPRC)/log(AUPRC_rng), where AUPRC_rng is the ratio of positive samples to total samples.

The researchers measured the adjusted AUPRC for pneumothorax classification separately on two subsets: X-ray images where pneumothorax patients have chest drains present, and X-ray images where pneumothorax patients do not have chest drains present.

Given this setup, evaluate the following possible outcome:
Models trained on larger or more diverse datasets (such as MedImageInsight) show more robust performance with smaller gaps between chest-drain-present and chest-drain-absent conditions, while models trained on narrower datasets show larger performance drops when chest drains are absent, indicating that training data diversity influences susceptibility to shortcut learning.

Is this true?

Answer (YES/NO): NO